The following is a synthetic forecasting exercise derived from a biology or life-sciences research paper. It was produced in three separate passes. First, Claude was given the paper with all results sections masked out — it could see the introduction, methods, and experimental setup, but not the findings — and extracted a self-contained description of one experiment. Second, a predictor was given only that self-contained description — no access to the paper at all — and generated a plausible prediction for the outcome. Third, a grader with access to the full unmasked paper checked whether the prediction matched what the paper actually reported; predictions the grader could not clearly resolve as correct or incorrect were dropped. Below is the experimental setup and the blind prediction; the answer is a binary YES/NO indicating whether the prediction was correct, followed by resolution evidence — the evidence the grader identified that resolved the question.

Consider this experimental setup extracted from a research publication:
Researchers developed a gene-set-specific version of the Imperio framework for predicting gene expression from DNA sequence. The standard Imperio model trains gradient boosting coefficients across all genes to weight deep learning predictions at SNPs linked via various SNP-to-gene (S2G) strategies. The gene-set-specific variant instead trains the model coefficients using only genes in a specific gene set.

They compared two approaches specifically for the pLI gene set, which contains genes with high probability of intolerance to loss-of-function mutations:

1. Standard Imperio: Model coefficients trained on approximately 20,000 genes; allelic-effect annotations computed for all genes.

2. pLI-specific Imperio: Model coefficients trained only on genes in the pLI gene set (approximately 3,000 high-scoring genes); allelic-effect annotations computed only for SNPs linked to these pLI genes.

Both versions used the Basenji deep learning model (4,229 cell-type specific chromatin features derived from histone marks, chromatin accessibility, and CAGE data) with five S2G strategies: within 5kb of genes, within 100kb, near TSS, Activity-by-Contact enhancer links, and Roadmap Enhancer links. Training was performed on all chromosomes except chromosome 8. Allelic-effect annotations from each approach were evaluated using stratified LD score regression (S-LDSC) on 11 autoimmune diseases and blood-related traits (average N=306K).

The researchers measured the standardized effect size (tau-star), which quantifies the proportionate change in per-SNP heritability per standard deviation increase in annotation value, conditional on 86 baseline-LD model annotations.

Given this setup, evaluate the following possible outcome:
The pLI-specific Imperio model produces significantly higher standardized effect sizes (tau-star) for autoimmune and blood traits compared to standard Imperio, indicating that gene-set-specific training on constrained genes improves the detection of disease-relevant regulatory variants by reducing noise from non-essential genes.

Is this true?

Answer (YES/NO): NO